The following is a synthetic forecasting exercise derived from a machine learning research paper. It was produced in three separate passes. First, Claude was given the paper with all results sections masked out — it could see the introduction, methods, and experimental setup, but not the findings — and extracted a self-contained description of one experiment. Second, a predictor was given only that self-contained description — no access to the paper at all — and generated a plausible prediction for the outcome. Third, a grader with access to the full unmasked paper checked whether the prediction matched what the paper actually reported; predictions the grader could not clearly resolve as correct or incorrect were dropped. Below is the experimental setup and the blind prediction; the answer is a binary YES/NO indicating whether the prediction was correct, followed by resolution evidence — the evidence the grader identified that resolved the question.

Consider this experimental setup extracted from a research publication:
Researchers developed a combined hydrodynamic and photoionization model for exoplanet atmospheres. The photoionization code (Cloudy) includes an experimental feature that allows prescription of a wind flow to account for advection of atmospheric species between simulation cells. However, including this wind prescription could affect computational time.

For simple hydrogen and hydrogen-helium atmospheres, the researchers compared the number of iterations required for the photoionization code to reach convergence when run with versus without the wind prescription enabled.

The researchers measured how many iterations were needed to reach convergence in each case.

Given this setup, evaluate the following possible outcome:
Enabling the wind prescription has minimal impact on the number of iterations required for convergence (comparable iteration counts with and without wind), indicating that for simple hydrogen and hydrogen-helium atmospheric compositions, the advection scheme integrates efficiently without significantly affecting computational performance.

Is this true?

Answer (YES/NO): NO